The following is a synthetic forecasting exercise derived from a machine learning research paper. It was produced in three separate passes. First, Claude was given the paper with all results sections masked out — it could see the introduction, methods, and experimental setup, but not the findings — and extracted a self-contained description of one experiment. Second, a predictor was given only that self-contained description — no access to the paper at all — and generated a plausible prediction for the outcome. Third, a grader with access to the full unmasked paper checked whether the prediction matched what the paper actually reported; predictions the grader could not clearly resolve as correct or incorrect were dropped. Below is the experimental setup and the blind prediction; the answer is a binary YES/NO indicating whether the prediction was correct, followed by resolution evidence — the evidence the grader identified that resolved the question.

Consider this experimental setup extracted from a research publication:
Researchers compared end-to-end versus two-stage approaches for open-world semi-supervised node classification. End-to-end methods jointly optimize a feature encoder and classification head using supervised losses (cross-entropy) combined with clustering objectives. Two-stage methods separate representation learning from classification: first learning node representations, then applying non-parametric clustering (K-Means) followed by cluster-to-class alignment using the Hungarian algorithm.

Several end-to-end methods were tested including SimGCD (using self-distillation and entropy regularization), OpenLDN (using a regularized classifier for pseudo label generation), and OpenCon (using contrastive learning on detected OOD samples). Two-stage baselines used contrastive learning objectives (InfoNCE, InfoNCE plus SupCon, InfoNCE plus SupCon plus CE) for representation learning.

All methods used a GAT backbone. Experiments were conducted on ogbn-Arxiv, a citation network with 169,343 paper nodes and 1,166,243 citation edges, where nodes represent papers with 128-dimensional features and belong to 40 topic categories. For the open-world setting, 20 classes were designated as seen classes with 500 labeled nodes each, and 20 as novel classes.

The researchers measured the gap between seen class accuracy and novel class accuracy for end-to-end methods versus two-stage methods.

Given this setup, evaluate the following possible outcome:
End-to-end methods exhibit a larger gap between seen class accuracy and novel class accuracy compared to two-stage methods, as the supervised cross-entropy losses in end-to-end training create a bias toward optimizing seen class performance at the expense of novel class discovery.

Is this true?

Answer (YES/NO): YES